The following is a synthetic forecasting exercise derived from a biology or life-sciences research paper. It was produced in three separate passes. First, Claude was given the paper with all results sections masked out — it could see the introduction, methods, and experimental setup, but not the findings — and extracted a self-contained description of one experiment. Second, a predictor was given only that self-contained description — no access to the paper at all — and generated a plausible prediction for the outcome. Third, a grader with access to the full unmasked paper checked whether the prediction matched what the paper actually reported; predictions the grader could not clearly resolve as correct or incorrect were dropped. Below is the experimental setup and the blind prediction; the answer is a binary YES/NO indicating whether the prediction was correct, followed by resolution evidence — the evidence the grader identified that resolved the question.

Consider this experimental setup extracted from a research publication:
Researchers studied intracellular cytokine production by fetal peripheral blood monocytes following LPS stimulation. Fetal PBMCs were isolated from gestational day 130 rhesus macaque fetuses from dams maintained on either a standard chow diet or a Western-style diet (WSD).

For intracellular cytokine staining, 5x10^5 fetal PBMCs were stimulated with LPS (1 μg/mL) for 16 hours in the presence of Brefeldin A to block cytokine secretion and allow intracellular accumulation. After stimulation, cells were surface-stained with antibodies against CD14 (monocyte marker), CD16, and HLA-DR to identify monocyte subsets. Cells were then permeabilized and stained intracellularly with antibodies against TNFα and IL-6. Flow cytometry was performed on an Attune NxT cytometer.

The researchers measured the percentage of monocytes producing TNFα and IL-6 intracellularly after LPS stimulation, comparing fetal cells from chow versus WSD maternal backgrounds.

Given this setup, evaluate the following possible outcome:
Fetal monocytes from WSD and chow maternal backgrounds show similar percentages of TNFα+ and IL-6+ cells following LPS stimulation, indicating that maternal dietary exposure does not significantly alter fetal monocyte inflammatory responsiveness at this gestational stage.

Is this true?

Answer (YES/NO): NO